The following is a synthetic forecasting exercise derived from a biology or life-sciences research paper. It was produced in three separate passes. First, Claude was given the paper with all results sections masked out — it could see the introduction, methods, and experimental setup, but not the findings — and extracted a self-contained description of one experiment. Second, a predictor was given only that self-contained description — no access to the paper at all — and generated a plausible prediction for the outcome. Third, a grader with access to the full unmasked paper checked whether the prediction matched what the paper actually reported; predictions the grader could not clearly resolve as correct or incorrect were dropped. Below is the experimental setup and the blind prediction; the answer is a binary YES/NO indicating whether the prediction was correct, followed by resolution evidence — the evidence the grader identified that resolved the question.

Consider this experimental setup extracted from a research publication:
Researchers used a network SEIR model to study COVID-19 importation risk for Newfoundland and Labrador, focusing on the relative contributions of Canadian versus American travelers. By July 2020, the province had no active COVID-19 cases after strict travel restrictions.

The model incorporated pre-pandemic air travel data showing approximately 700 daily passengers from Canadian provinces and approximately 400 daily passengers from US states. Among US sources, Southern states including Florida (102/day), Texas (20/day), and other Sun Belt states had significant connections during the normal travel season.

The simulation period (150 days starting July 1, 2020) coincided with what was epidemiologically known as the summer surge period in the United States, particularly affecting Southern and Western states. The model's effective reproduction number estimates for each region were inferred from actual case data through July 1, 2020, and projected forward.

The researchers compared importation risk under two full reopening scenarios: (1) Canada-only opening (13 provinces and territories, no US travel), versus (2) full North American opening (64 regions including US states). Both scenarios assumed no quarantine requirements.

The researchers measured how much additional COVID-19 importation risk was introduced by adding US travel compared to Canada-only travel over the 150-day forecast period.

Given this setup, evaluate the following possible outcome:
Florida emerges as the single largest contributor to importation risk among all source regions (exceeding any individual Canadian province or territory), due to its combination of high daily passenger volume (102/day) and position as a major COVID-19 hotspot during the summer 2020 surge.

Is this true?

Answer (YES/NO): YES